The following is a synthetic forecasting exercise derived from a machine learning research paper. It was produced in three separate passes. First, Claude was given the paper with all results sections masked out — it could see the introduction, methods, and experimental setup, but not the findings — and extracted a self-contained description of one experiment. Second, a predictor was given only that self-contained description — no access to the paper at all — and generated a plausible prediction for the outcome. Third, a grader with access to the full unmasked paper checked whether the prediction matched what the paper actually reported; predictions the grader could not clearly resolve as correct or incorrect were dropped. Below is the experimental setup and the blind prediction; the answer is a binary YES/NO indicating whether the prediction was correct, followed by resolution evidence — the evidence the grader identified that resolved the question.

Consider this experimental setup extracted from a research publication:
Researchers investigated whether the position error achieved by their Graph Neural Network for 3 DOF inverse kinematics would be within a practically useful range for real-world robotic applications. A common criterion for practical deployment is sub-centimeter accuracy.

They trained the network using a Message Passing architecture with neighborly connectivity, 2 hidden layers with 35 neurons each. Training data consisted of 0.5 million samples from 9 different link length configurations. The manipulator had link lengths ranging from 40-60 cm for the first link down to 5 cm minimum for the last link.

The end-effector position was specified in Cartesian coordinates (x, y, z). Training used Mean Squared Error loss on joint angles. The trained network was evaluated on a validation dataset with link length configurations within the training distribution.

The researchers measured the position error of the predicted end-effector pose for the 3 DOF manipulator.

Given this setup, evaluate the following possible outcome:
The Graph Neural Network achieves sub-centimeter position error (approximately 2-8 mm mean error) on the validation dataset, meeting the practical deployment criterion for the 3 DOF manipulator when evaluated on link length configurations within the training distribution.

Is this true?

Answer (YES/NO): NO